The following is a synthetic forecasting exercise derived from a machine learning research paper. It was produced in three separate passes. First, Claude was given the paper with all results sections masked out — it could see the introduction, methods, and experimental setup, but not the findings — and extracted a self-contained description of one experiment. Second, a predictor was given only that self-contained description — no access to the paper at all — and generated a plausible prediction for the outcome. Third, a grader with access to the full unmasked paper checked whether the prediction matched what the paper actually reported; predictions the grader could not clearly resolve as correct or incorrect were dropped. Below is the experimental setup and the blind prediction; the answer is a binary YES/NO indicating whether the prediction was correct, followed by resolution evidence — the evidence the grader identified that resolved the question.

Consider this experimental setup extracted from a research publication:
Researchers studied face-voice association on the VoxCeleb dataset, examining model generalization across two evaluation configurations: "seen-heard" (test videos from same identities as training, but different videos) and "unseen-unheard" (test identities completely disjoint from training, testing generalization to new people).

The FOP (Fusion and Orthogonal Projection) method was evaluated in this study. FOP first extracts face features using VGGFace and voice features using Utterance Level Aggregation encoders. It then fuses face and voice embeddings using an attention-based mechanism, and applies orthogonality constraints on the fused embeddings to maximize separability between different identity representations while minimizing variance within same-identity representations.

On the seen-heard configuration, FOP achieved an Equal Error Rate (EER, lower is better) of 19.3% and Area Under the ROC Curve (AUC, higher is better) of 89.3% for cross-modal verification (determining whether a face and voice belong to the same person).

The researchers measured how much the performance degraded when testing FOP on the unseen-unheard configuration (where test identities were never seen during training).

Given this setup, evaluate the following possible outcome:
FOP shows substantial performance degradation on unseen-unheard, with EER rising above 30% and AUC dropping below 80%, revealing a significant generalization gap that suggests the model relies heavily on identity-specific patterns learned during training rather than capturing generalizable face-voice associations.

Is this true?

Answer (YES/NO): NO